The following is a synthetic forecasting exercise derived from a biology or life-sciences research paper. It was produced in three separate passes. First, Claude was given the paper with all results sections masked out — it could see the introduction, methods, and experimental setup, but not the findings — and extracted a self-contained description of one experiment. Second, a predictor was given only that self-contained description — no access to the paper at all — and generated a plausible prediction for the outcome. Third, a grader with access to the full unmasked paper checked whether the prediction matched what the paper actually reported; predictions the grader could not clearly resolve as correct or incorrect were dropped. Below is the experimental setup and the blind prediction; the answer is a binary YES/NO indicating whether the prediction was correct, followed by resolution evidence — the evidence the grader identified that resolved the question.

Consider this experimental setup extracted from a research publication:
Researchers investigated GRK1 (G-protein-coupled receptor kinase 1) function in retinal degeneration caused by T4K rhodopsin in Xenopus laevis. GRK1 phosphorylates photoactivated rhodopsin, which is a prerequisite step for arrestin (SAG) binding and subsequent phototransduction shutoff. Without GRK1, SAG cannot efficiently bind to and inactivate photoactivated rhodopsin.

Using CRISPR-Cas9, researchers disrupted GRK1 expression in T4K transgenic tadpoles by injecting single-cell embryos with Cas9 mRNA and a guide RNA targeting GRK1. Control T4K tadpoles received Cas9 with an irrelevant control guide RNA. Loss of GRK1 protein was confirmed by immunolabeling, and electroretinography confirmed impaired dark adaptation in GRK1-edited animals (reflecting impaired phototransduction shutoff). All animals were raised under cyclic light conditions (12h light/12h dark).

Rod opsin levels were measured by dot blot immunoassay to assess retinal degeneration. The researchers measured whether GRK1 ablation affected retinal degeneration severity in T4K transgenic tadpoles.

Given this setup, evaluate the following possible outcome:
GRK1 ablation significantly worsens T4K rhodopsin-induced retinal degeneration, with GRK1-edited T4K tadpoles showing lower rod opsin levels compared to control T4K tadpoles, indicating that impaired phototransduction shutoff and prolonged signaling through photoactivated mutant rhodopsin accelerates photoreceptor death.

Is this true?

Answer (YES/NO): NO